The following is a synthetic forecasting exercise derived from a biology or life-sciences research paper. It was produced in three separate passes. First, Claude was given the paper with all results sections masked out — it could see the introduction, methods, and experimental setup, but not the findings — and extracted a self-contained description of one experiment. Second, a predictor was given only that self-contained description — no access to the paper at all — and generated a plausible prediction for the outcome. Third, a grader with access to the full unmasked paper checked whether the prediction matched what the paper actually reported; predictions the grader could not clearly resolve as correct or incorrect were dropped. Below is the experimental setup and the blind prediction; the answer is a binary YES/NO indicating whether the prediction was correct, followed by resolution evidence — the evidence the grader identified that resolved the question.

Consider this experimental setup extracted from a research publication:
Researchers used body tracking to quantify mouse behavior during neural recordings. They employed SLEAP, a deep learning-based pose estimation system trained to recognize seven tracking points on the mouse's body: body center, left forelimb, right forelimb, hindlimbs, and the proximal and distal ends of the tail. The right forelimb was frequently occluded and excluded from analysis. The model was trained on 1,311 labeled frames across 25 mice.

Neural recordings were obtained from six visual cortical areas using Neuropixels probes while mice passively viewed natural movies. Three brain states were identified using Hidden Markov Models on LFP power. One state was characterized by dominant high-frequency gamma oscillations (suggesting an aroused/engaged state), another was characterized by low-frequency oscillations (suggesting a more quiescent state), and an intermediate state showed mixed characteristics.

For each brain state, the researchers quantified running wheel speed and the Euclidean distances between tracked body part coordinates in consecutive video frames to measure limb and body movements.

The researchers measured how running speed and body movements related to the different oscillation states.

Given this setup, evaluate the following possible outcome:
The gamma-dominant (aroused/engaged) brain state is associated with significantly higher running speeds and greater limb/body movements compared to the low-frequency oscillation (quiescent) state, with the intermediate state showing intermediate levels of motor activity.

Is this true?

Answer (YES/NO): YES